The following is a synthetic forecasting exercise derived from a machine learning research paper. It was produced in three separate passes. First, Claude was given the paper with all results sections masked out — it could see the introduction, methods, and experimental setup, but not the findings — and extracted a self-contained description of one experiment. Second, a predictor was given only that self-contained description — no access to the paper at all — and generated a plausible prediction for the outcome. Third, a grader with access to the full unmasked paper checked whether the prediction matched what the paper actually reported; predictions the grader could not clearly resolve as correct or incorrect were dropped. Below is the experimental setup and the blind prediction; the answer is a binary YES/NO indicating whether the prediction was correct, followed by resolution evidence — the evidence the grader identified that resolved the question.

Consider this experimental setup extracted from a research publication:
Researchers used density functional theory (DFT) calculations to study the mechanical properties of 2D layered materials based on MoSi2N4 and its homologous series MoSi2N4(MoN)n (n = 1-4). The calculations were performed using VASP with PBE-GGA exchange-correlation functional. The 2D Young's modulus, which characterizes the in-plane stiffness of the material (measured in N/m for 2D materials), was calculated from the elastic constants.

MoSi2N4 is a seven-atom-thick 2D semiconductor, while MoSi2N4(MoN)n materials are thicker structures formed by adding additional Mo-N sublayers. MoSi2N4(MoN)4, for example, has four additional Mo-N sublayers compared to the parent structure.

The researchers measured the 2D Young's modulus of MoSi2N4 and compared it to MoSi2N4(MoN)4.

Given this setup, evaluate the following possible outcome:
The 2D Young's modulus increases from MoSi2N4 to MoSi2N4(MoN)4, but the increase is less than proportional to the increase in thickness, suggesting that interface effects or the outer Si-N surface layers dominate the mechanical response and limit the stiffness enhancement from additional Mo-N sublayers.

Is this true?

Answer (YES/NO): YES